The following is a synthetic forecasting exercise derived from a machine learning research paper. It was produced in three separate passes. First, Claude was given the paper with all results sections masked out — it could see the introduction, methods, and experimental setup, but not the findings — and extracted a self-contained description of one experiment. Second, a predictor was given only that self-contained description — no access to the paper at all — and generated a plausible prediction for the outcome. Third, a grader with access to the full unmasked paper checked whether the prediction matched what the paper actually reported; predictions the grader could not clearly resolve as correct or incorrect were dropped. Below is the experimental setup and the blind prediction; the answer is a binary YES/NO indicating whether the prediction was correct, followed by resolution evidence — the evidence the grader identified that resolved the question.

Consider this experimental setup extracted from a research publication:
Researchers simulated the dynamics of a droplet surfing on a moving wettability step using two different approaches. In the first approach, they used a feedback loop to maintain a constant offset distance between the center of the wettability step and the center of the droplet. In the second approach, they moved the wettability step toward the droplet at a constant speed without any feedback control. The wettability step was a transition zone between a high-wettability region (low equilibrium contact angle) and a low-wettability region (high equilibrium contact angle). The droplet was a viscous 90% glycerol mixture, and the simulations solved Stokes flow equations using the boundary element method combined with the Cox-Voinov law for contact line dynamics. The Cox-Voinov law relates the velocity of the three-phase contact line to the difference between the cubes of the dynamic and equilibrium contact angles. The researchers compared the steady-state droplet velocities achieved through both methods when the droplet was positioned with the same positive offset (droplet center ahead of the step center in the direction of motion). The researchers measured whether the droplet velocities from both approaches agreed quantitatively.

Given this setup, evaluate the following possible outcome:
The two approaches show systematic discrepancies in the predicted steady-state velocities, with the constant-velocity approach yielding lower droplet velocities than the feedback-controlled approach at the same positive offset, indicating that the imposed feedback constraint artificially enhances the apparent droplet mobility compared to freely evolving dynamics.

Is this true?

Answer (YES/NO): NO